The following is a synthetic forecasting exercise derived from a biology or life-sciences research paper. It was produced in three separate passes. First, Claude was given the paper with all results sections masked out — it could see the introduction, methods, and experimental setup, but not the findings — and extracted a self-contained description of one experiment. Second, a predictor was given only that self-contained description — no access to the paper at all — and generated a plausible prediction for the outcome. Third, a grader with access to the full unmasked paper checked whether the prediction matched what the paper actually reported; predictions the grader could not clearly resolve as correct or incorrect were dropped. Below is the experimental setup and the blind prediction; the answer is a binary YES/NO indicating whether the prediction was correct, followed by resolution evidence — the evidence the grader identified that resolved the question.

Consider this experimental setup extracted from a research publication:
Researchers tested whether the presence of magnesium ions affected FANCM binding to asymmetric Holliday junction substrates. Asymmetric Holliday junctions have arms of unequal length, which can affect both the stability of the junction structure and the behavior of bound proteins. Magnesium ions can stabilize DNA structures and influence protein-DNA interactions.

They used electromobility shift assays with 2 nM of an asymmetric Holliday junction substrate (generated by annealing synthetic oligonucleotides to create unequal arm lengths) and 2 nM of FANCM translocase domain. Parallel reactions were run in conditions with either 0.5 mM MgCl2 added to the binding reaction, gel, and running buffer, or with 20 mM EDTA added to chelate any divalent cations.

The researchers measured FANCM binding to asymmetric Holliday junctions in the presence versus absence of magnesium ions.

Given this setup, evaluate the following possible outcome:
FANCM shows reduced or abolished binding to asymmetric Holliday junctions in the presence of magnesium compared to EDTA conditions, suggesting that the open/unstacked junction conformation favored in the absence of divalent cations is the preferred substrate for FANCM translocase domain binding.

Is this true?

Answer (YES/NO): YES